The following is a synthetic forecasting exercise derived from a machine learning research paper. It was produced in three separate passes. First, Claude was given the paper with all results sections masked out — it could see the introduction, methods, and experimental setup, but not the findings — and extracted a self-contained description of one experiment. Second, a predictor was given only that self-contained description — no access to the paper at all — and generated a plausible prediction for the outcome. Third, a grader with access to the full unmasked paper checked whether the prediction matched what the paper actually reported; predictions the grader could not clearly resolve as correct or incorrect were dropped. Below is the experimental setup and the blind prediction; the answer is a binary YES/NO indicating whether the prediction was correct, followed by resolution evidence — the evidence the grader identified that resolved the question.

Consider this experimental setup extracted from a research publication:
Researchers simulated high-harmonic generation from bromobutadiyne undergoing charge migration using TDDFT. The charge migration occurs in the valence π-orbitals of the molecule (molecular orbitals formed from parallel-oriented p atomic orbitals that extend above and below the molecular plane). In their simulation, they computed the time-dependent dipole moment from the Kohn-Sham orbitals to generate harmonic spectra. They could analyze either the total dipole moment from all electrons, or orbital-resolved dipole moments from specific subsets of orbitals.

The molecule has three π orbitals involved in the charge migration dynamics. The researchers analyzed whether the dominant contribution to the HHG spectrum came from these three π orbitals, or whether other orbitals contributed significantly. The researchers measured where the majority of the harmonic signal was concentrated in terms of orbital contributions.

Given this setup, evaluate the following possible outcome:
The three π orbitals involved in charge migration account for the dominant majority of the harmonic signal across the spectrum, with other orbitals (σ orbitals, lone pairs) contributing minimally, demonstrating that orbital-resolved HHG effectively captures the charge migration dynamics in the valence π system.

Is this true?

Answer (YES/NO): YES